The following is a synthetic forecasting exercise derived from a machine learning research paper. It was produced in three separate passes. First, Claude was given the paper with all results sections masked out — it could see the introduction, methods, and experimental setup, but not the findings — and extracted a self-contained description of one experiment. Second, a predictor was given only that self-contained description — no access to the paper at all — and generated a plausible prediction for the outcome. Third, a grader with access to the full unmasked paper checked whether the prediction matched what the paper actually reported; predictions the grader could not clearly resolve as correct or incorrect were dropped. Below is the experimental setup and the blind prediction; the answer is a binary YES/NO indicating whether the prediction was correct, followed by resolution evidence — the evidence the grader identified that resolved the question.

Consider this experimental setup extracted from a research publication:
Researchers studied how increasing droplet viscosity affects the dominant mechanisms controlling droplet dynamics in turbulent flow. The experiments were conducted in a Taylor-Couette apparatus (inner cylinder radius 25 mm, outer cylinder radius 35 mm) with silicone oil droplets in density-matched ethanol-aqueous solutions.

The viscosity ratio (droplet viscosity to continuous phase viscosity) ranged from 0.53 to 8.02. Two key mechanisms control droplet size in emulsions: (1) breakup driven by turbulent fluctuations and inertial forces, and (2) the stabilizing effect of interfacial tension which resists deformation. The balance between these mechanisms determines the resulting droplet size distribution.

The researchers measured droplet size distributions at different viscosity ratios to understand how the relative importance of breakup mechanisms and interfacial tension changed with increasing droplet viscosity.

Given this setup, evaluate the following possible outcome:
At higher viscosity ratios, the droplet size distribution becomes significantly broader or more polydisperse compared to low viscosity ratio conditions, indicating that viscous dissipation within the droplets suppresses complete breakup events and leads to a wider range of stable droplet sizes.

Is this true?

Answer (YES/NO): YES